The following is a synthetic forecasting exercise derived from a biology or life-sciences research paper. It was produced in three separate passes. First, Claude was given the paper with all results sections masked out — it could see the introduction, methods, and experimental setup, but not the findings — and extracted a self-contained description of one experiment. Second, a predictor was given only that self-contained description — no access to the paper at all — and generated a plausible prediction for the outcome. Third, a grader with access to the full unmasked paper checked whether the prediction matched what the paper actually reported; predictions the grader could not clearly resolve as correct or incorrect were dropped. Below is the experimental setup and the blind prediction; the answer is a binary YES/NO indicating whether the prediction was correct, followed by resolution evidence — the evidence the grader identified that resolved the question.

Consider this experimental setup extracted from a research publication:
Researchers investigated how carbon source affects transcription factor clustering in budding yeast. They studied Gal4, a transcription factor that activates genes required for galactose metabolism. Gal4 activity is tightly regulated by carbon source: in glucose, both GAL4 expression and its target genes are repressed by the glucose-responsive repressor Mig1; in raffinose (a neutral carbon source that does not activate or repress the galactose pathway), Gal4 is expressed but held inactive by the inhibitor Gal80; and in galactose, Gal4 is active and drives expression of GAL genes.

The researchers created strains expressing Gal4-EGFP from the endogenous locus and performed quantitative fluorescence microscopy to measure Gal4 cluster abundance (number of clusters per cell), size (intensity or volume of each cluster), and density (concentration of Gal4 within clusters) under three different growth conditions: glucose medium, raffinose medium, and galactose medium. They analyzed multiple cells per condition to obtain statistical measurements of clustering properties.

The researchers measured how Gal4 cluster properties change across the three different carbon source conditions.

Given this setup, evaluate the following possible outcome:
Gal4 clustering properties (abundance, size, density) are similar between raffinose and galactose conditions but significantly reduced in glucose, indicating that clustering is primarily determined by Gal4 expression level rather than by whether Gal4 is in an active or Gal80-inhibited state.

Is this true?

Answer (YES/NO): NO